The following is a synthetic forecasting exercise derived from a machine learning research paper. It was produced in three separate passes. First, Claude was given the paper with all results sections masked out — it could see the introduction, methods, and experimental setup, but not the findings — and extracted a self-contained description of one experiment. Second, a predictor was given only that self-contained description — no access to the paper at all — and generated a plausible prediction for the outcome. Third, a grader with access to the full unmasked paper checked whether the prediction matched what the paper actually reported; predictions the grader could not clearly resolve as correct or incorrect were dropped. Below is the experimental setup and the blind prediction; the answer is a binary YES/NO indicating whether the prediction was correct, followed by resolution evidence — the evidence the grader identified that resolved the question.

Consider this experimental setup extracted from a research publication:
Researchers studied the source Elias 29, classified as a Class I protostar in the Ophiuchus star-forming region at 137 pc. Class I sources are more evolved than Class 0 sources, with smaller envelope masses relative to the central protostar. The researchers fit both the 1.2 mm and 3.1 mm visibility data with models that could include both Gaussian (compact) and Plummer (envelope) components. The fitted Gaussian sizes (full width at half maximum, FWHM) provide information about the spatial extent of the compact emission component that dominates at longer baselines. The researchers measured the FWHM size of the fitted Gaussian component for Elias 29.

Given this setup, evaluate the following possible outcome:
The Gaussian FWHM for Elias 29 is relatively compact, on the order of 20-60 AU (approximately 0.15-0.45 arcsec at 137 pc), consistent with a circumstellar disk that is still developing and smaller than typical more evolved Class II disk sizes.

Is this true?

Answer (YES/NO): NO